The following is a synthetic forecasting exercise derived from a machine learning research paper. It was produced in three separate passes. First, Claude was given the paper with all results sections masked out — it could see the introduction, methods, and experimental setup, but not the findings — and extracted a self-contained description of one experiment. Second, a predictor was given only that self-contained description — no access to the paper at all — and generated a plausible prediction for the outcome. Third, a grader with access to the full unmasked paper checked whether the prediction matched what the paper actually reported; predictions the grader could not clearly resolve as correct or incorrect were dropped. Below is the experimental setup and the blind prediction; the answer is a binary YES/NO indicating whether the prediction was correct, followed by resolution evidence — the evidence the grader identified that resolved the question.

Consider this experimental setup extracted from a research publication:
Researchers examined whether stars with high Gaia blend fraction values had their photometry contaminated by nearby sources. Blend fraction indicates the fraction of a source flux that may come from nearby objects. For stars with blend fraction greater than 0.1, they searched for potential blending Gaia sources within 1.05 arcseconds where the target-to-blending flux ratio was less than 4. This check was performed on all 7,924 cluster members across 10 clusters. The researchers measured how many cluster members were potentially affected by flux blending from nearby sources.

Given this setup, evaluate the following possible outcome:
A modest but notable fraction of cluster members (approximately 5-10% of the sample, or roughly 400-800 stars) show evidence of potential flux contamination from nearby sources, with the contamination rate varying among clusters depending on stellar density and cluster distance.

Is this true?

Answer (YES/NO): NO